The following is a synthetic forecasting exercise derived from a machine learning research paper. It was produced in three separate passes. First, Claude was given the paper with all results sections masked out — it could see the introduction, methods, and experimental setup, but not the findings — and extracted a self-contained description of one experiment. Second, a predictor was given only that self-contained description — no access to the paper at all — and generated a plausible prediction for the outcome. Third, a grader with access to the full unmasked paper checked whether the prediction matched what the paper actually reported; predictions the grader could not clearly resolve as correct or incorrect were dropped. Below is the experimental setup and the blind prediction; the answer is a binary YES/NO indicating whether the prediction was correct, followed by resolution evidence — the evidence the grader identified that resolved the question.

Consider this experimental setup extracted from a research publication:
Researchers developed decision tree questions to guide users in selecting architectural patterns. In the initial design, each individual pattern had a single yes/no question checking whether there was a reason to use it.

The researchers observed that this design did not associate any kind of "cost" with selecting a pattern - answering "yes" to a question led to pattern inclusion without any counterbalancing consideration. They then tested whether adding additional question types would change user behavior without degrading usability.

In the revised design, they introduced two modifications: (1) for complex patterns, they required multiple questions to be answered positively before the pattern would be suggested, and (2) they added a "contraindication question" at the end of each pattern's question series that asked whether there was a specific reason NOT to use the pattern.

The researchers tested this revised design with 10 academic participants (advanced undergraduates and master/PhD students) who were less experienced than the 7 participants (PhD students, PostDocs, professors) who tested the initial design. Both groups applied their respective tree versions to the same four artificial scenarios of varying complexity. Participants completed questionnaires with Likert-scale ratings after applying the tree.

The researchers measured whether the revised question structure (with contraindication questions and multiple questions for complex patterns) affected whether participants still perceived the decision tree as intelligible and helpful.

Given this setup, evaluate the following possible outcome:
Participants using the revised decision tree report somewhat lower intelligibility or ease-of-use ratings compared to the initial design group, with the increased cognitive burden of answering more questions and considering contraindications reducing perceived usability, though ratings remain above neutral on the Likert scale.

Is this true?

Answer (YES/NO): NO